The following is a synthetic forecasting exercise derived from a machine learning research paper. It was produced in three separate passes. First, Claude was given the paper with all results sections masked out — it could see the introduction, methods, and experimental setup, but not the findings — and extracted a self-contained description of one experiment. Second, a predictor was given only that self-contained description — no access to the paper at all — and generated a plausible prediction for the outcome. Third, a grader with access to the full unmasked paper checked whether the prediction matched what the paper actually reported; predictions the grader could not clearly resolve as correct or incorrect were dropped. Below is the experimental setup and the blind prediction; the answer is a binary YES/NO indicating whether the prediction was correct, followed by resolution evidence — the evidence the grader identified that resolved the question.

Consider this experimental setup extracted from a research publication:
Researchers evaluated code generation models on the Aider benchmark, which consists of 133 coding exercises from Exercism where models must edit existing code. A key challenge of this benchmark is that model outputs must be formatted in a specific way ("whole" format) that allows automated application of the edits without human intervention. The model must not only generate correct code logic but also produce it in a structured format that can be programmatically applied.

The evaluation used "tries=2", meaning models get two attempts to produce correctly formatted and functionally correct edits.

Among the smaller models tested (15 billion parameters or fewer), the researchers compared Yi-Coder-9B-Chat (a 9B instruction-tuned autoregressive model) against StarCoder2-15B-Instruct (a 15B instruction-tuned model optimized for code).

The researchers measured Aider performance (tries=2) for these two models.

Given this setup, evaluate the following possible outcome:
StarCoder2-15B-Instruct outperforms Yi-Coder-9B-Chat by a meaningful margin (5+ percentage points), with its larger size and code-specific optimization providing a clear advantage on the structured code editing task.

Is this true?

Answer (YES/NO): NO